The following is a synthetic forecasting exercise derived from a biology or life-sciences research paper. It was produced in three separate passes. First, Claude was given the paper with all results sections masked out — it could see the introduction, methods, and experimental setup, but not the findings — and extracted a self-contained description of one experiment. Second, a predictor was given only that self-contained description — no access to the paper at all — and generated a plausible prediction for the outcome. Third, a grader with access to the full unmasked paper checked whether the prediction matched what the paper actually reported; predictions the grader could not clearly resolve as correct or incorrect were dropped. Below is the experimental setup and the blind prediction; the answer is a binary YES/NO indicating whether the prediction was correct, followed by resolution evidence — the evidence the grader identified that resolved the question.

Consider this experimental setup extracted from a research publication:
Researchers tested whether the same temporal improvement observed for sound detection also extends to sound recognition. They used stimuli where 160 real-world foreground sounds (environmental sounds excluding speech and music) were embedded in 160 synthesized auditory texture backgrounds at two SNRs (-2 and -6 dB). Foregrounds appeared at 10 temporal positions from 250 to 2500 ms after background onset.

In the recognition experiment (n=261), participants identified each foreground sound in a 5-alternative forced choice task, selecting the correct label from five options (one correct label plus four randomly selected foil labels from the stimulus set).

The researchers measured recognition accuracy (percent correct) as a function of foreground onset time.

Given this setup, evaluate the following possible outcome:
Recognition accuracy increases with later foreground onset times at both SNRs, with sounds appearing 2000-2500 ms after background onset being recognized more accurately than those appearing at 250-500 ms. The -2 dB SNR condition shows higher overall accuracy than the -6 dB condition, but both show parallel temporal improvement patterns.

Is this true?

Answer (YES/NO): YES